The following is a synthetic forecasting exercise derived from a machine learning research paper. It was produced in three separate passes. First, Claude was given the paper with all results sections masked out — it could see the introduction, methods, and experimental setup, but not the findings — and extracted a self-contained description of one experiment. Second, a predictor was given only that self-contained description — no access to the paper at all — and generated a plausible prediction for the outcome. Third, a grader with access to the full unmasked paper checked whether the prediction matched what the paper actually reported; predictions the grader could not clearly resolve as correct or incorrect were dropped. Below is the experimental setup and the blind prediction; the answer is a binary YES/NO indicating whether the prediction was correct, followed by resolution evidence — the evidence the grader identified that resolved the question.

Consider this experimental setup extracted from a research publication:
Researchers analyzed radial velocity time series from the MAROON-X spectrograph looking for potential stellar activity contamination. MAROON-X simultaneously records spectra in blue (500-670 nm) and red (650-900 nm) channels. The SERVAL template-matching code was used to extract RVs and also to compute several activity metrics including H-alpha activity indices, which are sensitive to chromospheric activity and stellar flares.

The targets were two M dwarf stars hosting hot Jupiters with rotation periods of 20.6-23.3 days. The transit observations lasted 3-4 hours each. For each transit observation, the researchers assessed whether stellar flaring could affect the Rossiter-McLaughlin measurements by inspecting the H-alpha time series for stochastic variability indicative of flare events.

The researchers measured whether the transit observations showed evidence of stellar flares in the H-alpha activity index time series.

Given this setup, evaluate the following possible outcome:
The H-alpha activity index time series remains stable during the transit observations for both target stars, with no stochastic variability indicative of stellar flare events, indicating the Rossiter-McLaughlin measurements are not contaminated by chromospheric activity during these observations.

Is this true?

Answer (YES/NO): YES